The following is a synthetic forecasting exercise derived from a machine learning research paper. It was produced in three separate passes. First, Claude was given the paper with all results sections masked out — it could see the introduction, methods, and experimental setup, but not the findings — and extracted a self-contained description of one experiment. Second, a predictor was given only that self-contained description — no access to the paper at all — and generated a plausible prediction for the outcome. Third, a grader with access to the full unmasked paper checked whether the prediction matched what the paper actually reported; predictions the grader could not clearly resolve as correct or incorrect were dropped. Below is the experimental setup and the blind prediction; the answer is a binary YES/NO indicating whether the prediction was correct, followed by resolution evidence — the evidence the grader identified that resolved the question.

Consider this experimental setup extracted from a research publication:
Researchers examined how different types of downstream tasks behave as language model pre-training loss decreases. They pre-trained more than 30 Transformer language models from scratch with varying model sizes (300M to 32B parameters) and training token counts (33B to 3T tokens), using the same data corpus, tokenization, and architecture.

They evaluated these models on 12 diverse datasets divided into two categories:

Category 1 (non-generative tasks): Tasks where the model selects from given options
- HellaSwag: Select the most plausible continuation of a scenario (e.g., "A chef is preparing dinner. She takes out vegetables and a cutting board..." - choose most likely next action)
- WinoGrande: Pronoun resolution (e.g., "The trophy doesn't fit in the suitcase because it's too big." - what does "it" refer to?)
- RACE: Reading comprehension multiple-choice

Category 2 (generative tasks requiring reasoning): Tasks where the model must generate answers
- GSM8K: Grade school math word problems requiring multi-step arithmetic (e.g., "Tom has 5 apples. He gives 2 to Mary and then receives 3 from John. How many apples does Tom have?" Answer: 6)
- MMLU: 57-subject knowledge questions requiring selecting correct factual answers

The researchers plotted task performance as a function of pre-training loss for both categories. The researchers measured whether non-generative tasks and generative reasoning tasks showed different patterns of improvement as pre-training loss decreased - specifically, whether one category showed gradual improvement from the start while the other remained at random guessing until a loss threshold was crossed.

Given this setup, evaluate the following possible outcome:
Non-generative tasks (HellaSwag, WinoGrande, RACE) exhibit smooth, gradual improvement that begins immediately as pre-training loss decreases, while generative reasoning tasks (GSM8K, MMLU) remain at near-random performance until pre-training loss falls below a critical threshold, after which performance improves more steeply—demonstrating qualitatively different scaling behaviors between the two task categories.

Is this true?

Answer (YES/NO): YES